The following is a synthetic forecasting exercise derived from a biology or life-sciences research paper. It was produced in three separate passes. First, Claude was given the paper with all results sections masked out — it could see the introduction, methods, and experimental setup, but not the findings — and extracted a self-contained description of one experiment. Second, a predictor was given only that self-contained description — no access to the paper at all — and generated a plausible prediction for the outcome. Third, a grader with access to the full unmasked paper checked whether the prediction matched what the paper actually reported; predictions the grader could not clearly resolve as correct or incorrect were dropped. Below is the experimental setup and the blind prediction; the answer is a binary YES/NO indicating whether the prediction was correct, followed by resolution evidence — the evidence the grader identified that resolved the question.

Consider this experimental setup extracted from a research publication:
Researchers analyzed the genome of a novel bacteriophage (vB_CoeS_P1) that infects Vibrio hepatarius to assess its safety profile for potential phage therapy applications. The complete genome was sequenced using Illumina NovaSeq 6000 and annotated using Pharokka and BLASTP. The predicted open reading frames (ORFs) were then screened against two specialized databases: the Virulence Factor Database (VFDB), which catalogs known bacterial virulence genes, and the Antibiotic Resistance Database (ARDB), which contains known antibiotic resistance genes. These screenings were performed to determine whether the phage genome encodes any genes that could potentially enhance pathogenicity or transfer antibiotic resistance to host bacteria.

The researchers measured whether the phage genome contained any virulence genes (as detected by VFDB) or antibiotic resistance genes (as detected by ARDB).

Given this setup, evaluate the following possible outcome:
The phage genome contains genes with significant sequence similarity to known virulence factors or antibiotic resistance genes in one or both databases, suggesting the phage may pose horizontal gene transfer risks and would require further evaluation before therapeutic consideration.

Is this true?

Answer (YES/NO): NO